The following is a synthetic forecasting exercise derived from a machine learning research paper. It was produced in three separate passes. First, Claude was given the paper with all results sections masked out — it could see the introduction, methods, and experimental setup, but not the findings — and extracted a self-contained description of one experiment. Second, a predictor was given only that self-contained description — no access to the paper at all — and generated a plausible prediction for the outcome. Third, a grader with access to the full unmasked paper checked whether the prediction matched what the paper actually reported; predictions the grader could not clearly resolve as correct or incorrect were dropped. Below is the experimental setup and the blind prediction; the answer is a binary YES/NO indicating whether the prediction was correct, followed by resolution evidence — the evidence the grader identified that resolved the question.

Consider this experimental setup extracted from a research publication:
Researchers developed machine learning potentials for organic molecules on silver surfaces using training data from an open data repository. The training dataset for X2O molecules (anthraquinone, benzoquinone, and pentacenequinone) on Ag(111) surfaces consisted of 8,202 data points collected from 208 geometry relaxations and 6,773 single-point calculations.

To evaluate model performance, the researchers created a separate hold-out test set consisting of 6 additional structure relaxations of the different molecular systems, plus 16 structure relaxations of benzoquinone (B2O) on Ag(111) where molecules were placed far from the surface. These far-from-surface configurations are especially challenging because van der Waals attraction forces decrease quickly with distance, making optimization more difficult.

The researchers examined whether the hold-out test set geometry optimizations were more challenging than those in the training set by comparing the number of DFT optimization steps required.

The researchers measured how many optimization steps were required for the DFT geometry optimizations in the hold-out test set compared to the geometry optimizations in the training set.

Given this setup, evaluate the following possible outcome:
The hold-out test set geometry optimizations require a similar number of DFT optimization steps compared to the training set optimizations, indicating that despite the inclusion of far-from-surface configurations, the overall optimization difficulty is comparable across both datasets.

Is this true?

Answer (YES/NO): NO